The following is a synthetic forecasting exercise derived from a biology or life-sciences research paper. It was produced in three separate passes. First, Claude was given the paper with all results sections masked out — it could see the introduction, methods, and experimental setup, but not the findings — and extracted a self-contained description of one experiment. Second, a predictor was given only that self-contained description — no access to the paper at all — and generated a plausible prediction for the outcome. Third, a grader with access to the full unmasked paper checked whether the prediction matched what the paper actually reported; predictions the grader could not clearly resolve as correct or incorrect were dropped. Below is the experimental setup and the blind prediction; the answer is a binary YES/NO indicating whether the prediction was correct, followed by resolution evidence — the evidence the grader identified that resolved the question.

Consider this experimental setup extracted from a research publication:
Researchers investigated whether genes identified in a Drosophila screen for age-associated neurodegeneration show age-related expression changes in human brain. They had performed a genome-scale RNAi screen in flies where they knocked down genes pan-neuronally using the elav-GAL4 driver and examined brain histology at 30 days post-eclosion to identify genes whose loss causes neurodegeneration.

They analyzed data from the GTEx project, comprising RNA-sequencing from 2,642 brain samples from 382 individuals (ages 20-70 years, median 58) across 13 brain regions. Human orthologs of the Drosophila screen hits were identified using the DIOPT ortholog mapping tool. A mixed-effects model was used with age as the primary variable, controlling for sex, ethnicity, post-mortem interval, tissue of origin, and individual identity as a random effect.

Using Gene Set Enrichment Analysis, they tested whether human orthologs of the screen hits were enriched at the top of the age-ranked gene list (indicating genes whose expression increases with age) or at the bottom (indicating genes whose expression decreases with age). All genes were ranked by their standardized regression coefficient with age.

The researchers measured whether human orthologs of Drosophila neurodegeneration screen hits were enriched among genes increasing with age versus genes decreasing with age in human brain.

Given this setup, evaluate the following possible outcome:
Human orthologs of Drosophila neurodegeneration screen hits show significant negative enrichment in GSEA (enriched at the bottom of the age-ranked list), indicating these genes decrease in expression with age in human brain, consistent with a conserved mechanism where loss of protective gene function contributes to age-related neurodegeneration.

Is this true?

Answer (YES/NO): YES